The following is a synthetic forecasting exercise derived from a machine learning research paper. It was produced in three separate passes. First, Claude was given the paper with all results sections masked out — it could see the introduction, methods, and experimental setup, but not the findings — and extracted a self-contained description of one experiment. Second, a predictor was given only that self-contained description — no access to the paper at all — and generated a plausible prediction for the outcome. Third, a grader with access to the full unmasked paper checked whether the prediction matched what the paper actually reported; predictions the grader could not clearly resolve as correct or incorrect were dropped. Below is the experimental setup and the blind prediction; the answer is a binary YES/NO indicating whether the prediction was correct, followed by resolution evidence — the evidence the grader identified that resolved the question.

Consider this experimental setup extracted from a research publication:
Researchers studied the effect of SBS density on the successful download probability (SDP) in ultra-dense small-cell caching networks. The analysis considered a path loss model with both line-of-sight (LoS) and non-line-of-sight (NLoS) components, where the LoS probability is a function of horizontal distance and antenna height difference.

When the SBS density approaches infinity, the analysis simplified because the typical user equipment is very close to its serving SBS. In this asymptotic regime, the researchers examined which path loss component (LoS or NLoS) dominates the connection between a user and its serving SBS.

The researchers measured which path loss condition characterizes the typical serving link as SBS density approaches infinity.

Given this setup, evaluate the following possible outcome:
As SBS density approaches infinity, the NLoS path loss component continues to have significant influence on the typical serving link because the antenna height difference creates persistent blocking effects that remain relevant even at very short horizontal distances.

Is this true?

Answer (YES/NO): NO